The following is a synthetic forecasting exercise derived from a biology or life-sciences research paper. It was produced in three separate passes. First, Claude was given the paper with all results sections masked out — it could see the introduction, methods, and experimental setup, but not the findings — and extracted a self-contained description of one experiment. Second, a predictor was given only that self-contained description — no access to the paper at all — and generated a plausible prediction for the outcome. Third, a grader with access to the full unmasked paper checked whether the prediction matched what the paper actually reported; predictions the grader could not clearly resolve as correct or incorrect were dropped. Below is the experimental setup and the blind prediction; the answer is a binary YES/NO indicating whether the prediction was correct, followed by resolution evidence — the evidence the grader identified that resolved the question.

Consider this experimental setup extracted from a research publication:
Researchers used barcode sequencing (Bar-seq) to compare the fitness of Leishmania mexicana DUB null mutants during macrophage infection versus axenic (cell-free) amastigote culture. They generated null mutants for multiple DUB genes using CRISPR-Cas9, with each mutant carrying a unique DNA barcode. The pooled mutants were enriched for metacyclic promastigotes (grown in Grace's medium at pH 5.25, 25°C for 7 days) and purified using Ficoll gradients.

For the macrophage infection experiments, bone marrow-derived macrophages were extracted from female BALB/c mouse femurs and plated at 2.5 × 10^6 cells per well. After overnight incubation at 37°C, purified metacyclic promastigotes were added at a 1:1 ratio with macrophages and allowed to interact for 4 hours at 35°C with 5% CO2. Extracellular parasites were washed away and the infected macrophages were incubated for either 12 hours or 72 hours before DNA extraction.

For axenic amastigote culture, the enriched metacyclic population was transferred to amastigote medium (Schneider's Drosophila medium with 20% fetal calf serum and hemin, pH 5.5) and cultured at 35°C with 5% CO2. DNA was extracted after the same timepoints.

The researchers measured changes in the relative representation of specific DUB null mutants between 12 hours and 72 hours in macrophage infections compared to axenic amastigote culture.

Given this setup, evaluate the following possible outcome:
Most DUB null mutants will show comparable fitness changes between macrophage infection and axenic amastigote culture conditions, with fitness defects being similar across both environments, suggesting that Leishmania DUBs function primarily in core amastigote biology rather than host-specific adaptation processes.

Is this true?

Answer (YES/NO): YES